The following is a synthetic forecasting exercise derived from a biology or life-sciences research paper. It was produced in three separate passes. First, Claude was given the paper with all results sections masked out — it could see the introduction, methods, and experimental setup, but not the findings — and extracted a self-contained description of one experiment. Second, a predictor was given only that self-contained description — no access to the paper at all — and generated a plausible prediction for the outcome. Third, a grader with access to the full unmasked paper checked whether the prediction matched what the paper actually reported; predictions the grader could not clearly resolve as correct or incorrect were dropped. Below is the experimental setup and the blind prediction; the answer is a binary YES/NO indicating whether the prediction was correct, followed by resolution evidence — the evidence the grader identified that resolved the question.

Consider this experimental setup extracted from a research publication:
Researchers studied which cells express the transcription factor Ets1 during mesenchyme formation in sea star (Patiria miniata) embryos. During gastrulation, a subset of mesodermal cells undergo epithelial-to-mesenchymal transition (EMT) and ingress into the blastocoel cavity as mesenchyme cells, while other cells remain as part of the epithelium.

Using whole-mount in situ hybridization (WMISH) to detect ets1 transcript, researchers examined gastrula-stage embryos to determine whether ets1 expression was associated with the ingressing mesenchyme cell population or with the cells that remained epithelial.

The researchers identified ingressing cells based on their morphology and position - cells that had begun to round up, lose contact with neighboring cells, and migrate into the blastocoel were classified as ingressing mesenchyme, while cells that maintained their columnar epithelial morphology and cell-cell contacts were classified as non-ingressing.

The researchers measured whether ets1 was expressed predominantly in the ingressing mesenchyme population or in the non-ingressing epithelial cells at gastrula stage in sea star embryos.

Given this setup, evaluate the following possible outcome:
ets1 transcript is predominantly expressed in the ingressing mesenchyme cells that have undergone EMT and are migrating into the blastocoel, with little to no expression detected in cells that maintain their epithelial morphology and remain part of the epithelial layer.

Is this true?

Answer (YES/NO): YES